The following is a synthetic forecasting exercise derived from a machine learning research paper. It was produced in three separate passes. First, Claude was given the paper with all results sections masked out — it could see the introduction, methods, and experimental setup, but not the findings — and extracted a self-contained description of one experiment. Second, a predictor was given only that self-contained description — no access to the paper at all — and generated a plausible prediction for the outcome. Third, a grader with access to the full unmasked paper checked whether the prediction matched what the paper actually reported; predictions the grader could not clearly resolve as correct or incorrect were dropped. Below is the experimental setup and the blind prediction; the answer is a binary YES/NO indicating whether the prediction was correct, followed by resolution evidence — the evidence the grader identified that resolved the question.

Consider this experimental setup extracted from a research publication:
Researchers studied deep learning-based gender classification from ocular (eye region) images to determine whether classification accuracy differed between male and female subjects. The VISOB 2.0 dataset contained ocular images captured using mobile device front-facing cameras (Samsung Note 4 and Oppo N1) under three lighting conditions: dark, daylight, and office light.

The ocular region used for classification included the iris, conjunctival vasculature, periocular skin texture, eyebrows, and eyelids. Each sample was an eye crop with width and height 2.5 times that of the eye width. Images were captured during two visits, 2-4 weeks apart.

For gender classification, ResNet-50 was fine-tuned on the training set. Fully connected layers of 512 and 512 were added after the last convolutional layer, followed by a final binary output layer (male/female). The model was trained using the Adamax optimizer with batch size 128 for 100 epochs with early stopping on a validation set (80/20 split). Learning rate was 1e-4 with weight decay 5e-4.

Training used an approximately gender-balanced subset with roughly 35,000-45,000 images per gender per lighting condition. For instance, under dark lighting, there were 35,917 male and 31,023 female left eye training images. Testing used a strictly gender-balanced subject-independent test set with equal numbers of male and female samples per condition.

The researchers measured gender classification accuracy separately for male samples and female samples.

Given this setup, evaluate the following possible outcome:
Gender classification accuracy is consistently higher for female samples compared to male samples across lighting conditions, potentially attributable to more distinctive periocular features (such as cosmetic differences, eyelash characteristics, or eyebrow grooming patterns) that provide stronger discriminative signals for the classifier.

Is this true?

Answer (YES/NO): NO